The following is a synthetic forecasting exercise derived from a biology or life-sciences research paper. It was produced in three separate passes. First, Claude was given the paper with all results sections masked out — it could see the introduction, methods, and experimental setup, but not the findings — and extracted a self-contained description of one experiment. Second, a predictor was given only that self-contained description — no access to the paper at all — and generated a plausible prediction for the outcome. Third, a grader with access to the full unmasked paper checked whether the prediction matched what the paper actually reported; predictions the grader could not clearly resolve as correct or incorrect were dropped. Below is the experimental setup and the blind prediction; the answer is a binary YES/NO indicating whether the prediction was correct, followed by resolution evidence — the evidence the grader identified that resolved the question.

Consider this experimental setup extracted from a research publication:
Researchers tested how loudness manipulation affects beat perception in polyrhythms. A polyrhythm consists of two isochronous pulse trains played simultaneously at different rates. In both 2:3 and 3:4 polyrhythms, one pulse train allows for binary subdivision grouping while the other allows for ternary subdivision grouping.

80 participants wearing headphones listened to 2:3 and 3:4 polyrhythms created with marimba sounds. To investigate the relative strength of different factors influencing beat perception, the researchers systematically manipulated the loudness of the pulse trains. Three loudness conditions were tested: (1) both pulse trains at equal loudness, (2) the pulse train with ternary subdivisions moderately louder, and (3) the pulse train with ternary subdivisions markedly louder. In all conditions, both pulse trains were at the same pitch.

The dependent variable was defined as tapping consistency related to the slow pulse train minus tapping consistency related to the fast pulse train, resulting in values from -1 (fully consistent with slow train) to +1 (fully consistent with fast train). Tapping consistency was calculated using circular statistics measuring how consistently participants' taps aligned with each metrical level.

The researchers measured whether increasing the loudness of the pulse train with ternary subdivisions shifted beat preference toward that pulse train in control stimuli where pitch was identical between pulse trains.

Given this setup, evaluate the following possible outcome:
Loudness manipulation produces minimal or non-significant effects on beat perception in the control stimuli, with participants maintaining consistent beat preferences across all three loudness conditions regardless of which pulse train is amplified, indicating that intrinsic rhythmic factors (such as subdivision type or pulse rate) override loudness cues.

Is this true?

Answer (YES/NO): NO